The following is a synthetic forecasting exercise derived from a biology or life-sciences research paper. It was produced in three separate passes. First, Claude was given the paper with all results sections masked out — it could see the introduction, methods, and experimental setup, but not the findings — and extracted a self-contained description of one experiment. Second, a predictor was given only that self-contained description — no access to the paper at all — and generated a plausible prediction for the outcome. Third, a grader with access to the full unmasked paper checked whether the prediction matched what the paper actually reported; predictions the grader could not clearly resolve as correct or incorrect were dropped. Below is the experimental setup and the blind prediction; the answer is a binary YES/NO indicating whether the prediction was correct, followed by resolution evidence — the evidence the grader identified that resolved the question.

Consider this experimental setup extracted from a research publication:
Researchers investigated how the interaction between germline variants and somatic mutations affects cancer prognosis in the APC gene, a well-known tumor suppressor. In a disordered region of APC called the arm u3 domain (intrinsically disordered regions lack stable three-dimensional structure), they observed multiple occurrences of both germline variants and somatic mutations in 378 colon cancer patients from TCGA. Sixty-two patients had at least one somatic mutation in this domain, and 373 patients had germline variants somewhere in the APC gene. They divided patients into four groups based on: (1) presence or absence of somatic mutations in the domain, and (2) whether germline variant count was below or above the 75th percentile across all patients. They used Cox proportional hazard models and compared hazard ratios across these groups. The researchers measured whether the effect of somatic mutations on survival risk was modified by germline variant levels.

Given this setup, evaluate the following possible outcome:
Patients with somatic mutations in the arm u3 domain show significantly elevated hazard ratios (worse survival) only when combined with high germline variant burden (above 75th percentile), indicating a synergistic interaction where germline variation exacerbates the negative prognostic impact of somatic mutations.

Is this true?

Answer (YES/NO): YES